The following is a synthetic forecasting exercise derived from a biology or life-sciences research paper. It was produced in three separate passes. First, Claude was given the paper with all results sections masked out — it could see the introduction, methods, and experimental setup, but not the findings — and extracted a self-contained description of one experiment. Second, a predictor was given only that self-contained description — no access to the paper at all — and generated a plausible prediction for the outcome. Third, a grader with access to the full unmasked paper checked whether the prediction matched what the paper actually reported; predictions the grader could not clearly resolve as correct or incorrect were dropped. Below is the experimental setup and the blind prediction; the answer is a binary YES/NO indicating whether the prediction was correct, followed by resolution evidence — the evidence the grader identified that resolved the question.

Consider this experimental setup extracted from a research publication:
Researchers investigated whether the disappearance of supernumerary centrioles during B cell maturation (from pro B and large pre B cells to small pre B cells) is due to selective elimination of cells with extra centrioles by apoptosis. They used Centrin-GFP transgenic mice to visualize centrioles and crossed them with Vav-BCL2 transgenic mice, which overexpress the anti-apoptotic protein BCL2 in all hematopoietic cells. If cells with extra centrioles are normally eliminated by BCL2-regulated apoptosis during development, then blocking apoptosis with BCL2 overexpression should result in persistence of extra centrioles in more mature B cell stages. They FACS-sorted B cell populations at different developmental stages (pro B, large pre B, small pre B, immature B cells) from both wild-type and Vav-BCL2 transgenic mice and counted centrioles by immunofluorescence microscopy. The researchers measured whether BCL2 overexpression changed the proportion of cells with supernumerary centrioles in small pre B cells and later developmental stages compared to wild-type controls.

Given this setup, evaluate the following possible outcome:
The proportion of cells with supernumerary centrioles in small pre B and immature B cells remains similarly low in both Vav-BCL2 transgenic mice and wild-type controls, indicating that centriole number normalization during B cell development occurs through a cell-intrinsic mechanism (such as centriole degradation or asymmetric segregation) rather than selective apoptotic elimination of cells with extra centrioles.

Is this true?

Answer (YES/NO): YES